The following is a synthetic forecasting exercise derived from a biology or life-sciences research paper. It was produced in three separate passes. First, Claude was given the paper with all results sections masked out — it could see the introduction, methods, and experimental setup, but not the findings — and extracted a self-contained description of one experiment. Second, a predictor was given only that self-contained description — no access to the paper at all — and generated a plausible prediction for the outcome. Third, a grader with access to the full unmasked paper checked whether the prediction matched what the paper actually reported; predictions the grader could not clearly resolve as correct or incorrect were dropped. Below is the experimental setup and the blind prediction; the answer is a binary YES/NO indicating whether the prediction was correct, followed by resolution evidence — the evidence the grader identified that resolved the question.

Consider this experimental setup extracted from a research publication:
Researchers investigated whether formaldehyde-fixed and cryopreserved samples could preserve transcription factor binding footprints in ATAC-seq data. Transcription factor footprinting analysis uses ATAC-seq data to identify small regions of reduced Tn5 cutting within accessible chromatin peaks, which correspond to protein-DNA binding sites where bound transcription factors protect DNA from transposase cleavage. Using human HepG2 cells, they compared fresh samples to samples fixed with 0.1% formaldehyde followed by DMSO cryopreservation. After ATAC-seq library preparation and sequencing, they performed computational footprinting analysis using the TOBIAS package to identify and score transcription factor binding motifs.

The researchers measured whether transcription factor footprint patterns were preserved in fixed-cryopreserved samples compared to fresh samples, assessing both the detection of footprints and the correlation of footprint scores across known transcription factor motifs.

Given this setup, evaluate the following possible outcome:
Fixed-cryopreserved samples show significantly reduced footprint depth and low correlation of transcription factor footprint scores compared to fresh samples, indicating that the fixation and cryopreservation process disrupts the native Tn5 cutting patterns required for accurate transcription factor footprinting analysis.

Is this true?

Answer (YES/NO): NO